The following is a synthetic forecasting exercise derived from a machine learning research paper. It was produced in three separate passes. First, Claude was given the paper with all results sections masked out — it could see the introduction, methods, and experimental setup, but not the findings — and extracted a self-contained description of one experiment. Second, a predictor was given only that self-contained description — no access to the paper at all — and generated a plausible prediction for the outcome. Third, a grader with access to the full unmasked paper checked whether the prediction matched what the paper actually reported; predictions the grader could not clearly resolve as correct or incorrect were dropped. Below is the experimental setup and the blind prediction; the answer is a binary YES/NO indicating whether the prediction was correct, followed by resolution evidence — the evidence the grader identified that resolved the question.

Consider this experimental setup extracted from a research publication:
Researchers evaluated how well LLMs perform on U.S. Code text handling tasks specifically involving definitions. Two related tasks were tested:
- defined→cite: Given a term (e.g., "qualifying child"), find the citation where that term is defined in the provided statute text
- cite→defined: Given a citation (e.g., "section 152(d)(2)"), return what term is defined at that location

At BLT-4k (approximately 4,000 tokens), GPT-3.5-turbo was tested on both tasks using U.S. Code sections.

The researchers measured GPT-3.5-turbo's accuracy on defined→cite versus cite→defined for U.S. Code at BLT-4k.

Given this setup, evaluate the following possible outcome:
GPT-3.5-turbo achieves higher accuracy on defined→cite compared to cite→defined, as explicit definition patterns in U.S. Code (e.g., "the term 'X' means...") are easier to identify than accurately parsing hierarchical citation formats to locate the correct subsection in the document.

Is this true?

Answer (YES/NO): NO